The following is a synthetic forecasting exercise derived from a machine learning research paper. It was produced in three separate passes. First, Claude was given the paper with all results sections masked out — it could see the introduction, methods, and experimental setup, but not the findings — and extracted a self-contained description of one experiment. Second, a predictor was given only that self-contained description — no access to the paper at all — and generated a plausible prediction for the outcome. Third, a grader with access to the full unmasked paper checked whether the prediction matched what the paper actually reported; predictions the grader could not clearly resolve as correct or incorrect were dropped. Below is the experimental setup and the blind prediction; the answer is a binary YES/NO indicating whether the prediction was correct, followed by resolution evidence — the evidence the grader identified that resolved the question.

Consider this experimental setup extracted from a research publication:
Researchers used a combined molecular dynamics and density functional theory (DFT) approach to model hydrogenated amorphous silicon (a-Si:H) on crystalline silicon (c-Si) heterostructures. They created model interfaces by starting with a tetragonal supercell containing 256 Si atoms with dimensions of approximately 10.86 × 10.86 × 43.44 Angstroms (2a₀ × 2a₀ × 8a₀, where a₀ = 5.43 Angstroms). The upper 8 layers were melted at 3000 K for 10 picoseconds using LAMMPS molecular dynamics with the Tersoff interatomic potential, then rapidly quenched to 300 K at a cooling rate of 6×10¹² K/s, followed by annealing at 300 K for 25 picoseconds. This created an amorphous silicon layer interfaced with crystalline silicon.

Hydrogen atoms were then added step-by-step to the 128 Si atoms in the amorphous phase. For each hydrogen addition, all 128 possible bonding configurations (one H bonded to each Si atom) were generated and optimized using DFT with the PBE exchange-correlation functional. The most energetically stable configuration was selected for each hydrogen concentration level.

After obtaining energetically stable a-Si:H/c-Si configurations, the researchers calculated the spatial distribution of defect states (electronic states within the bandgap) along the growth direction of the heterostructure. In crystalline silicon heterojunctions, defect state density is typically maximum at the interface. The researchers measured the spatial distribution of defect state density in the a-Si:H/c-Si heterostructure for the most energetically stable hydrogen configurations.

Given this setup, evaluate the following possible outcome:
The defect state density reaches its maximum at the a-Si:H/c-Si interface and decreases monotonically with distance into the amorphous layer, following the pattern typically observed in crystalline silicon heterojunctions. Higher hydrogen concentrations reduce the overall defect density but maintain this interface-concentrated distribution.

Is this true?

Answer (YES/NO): NO